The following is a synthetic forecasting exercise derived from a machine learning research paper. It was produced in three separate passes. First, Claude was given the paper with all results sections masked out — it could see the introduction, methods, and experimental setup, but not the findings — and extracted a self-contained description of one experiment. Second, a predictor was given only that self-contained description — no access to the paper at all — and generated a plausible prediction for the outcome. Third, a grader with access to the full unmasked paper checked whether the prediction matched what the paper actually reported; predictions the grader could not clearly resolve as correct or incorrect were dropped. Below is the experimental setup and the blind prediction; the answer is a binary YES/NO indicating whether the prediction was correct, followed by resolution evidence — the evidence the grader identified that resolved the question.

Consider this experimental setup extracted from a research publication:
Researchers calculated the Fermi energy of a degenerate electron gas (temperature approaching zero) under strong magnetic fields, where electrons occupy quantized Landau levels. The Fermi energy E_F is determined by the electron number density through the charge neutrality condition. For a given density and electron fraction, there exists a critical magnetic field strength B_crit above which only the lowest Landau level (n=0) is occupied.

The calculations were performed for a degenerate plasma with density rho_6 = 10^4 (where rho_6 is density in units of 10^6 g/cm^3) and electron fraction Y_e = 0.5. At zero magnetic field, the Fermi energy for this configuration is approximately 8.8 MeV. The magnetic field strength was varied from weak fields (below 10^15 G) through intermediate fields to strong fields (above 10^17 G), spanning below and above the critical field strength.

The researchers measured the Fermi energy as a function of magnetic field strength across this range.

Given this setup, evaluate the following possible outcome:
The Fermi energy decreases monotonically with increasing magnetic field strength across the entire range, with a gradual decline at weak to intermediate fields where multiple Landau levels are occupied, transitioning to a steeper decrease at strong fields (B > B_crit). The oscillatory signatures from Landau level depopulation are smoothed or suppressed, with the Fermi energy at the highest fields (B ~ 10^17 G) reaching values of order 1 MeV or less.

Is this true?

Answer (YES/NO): NO